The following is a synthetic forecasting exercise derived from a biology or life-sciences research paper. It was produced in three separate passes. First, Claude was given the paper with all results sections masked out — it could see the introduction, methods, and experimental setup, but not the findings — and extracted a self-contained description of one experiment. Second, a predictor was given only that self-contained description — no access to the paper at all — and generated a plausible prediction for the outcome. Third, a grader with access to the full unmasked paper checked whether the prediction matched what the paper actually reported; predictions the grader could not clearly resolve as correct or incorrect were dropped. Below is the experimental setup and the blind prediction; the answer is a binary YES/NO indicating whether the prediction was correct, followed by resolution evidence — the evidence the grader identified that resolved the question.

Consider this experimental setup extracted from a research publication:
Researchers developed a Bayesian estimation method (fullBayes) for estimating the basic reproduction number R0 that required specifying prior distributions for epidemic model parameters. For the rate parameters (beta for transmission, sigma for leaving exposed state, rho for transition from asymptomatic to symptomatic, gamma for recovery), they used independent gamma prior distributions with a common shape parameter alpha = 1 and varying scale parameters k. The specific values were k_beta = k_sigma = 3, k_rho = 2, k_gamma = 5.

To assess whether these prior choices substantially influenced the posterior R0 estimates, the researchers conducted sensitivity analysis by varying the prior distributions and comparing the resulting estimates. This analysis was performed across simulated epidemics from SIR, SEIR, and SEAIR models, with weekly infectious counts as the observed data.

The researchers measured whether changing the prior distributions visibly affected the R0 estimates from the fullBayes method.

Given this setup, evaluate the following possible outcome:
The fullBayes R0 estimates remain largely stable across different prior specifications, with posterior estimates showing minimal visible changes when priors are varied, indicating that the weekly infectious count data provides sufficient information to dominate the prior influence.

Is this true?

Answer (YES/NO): YES